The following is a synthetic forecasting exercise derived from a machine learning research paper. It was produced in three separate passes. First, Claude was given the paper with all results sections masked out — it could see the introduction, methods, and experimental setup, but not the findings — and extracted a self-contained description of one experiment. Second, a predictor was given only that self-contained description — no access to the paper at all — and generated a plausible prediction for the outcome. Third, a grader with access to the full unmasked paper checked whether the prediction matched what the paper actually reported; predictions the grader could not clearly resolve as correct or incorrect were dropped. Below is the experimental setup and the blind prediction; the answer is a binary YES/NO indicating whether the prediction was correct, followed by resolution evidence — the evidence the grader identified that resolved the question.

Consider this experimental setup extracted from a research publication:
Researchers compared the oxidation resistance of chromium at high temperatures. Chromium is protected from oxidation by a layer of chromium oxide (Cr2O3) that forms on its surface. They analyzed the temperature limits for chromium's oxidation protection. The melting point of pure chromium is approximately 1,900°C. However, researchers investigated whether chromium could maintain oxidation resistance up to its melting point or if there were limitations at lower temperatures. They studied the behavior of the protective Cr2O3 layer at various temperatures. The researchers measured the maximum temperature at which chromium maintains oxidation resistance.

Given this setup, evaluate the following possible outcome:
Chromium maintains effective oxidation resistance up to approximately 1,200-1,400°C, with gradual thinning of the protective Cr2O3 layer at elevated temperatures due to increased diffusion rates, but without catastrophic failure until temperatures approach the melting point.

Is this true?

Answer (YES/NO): NO